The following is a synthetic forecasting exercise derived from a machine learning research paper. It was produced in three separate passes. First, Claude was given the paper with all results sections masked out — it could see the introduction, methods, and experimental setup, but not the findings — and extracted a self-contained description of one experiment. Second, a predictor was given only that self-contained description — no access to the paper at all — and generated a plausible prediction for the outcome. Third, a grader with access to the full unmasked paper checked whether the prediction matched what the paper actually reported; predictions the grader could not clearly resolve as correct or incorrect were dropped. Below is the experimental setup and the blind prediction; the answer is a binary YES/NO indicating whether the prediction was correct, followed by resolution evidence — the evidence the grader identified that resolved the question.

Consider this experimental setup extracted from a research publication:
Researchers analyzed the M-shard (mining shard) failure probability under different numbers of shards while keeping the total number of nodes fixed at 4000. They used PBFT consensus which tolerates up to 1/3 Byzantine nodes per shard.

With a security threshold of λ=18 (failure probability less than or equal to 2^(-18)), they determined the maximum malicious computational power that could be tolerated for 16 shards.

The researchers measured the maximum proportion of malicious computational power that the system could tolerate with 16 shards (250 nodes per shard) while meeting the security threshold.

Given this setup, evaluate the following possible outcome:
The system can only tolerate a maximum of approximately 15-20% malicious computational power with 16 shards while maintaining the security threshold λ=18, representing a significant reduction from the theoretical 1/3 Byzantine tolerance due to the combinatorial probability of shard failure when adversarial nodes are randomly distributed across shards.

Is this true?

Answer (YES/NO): YES